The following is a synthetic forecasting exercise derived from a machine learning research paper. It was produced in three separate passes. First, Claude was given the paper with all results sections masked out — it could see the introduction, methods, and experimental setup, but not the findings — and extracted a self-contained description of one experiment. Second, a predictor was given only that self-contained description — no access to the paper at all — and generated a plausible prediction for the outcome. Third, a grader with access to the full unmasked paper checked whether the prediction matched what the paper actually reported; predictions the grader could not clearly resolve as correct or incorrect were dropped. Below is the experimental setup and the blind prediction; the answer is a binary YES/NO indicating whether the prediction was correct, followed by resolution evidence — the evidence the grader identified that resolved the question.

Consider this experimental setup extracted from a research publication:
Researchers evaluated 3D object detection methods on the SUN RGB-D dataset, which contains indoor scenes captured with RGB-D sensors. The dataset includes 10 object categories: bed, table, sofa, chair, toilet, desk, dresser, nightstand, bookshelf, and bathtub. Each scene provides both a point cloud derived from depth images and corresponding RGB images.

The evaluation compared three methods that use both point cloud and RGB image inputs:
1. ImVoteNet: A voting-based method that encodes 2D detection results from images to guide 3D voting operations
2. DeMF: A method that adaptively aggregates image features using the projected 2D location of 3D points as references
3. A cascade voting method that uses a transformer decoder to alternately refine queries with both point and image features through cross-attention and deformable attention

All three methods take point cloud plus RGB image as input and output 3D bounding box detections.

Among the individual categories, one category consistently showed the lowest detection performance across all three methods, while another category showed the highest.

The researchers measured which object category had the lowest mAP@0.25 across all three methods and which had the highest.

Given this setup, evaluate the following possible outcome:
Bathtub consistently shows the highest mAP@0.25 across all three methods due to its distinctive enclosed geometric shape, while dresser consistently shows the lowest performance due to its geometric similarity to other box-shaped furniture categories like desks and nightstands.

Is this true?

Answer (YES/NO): NO